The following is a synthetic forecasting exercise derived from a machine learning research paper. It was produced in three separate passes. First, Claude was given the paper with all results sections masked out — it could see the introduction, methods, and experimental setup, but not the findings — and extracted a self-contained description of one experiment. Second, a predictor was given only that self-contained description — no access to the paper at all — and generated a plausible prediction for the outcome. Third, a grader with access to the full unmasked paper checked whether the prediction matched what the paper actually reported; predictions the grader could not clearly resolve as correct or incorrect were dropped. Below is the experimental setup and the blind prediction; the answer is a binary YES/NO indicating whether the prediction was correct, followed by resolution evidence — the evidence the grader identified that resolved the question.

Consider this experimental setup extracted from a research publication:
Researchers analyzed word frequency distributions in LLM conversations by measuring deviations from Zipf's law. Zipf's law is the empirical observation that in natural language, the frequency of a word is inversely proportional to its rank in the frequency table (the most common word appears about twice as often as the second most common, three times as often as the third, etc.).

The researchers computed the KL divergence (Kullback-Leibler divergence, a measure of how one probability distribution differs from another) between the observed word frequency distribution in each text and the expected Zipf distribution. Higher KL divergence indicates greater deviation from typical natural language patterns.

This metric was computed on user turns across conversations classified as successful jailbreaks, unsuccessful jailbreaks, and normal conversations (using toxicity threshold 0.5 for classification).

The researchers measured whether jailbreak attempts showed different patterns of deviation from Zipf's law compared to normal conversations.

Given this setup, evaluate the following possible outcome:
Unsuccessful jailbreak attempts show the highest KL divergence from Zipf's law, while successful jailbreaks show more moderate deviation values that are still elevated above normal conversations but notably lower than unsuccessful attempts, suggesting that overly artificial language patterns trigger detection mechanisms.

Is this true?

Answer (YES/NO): NO